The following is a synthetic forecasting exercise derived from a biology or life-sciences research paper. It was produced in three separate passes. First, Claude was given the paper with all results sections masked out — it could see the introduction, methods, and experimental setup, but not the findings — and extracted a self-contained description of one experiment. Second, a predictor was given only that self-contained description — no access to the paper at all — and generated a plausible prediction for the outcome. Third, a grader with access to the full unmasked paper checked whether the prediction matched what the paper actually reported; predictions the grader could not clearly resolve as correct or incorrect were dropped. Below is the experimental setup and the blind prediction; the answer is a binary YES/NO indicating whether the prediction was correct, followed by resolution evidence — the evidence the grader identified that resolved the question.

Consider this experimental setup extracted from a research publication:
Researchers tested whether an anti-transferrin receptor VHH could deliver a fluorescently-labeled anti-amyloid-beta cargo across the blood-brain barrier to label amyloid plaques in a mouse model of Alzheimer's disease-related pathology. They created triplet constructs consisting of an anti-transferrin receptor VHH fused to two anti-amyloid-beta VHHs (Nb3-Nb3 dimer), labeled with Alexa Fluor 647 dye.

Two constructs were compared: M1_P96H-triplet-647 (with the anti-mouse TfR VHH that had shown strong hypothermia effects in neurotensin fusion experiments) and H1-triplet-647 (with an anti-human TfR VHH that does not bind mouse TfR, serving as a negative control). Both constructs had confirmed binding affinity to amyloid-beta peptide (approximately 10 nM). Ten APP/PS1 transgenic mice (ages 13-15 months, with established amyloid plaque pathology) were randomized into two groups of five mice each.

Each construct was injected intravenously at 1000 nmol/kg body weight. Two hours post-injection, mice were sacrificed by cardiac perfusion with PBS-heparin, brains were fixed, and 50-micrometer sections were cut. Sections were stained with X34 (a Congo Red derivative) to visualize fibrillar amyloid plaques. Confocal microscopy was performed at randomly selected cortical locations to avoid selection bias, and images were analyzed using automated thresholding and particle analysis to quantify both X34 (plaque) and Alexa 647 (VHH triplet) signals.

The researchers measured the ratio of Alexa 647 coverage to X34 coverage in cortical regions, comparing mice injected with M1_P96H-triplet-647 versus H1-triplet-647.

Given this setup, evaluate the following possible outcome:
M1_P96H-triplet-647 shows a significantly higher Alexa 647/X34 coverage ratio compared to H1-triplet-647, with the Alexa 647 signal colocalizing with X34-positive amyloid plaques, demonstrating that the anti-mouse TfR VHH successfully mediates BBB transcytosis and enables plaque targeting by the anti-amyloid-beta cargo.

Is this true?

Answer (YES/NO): NO